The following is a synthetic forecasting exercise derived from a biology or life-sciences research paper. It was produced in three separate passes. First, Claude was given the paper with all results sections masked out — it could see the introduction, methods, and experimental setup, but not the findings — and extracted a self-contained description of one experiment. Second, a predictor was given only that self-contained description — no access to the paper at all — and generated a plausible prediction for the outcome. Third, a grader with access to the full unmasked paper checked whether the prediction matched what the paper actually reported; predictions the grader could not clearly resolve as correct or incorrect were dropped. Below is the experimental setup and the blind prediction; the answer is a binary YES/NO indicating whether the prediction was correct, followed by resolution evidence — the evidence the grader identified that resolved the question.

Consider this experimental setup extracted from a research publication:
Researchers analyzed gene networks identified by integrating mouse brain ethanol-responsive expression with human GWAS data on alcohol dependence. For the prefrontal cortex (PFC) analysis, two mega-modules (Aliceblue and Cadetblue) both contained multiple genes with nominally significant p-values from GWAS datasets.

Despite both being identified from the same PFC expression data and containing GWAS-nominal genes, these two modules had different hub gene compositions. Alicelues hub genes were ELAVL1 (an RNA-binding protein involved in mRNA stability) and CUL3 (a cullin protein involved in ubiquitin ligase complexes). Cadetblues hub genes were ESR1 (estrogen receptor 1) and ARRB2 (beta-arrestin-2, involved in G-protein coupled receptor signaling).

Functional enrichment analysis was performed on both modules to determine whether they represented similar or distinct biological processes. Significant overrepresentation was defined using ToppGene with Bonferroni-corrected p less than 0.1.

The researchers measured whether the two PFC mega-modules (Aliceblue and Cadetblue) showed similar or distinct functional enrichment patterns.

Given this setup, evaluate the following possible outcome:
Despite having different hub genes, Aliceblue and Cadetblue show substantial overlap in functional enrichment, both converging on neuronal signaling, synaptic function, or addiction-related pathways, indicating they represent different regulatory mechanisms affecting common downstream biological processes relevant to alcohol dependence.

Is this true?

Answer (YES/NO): NO